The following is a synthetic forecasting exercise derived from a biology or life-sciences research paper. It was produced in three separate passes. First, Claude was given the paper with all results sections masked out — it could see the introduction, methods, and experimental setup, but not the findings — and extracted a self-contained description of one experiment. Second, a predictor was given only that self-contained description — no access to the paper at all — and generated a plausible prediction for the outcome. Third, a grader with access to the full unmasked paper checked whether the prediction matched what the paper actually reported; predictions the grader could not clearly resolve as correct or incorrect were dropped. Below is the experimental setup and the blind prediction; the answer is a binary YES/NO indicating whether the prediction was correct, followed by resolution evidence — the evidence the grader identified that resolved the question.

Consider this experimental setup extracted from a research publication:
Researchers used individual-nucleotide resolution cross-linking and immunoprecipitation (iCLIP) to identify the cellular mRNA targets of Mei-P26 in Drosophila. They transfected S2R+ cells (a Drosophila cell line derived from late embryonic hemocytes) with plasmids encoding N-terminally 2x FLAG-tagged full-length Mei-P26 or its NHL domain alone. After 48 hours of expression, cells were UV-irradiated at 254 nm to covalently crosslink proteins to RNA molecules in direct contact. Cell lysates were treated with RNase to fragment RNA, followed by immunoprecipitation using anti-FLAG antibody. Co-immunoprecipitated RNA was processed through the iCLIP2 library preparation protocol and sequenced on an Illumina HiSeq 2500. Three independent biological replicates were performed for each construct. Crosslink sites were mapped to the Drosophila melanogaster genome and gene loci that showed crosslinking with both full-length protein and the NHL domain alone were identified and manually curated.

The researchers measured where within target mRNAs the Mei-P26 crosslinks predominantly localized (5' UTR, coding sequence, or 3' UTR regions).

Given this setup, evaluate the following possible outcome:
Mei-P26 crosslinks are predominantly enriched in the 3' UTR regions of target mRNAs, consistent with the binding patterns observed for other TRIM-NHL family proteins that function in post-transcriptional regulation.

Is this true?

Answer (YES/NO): YES